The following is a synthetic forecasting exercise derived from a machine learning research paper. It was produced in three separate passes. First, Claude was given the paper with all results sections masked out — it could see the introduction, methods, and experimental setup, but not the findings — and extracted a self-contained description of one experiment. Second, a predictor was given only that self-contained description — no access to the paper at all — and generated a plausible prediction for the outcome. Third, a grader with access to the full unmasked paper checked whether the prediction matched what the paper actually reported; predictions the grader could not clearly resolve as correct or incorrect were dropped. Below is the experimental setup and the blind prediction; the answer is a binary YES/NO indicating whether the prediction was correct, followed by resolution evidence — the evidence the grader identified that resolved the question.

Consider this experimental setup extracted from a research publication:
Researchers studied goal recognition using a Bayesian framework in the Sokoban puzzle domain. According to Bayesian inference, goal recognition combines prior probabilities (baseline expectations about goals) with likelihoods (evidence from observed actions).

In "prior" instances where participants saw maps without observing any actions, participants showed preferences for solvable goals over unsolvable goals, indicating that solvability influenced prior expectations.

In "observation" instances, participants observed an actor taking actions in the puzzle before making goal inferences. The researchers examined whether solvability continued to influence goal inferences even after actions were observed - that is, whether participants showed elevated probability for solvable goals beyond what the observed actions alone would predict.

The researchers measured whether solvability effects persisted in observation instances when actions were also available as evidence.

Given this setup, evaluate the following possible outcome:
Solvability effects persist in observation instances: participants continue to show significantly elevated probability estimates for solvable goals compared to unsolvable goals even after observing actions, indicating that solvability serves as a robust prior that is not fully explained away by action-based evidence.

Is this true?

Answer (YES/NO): NO